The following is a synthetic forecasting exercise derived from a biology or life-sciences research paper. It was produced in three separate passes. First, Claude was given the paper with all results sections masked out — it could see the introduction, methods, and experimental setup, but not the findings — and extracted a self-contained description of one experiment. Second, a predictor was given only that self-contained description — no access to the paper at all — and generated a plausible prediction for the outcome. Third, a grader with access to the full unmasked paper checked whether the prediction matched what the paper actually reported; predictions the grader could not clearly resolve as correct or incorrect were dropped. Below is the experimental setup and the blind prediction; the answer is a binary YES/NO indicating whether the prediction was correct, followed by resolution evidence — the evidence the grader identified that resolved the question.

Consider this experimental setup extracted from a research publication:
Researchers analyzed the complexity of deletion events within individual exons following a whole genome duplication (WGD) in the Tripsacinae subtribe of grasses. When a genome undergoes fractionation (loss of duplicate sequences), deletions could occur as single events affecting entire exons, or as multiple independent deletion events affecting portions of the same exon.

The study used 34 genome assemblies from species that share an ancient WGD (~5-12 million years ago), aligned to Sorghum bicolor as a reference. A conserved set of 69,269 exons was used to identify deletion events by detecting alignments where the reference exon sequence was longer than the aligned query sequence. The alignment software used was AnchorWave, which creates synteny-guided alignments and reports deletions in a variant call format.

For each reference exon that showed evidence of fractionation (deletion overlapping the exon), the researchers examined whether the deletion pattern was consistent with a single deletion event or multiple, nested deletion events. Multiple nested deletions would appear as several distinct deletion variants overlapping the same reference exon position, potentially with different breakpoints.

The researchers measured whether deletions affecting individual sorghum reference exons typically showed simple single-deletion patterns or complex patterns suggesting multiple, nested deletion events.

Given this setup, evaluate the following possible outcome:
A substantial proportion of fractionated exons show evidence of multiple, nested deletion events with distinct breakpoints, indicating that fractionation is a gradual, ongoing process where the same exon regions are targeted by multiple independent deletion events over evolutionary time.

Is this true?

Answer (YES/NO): YES